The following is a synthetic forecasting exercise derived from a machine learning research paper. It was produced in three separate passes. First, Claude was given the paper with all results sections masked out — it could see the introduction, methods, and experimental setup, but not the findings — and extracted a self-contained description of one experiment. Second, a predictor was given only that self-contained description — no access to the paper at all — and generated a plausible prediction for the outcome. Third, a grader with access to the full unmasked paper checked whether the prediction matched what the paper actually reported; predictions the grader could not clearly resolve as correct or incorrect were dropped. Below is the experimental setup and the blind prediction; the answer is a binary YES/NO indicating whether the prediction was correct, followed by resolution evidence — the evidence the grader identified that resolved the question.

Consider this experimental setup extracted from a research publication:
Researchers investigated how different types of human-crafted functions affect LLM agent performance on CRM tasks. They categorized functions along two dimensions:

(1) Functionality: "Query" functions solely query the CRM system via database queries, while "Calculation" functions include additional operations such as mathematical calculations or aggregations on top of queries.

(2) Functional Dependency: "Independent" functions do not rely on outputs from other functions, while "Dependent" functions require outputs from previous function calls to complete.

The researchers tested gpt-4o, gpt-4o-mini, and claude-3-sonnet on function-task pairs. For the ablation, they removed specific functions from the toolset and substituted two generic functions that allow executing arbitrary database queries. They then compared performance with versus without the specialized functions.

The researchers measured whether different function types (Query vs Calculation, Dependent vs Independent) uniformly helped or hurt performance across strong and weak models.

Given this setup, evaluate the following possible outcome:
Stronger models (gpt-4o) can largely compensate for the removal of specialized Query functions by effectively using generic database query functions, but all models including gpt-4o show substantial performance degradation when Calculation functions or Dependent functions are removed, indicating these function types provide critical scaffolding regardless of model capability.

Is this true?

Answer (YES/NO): NO